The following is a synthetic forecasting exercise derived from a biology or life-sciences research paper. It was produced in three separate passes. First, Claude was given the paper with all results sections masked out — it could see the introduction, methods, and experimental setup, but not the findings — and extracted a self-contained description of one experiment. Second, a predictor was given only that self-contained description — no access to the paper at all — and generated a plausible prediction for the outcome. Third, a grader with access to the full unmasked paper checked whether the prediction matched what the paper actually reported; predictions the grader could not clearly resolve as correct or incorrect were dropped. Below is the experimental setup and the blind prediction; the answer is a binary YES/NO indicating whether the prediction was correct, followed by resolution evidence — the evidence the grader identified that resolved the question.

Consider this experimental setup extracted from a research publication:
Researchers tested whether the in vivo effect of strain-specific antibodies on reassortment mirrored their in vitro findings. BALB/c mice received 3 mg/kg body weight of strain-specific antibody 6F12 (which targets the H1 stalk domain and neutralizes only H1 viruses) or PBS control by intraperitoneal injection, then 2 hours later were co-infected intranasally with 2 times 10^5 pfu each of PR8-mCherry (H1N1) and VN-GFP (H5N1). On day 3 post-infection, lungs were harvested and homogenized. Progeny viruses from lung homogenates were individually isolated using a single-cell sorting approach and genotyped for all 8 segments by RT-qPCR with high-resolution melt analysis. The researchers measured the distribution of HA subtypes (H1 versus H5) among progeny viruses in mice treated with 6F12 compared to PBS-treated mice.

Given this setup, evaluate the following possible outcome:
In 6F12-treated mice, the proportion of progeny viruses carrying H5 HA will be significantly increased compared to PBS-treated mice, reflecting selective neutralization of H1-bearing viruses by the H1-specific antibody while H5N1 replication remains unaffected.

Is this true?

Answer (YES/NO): YES